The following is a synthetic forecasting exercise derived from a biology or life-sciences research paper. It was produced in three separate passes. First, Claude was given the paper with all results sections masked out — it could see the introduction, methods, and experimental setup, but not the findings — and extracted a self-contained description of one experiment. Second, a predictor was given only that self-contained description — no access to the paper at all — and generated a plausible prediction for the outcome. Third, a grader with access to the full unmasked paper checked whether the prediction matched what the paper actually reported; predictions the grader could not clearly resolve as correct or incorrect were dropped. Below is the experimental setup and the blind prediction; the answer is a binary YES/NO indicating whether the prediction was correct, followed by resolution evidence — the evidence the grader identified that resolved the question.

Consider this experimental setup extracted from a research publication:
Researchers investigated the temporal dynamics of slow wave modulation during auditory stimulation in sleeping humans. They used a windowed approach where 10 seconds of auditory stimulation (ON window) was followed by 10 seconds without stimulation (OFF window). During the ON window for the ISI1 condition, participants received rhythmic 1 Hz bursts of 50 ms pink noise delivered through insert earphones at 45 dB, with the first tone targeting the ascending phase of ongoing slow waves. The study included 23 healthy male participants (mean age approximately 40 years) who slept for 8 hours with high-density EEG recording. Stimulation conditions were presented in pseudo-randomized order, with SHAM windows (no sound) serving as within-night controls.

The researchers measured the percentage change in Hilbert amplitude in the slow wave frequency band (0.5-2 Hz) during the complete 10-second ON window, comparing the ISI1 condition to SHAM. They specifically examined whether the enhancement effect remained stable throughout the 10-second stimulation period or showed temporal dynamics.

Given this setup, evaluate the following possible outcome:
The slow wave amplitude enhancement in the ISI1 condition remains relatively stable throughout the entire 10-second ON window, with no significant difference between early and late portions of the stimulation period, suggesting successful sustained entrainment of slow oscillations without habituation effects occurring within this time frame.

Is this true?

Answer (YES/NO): NO